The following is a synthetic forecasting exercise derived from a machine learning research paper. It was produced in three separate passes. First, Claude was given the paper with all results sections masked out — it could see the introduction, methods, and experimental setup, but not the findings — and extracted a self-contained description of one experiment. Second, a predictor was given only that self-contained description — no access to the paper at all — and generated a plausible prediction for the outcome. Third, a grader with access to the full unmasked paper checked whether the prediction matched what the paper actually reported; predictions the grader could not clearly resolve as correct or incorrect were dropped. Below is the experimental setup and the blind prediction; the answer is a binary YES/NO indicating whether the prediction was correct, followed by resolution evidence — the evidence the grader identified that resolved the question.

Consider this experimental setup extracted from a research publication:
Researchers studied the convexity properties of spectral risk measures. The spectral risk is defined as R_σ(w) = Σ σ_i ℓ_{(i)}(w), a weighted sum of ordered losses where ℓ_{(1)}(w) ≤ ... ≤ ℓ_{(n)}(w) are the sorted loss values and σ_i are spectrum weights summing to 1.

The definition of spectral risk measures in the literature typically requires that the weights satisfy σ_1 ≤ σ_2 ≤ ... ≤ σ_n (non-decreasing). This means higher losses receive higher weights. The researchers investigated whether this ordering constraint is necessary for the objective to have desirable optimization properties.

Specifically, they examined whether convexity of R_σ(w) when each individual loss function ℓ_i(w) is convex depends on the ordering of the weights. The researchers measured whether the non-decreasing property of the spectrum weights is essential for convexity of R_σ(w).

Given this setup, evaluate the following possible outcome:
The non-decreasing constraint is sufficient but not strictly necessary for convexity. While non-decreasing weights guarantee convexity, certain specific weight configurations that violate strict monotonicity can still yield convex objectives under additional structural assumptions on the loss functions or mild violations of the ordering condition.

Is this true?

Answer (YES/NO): NO